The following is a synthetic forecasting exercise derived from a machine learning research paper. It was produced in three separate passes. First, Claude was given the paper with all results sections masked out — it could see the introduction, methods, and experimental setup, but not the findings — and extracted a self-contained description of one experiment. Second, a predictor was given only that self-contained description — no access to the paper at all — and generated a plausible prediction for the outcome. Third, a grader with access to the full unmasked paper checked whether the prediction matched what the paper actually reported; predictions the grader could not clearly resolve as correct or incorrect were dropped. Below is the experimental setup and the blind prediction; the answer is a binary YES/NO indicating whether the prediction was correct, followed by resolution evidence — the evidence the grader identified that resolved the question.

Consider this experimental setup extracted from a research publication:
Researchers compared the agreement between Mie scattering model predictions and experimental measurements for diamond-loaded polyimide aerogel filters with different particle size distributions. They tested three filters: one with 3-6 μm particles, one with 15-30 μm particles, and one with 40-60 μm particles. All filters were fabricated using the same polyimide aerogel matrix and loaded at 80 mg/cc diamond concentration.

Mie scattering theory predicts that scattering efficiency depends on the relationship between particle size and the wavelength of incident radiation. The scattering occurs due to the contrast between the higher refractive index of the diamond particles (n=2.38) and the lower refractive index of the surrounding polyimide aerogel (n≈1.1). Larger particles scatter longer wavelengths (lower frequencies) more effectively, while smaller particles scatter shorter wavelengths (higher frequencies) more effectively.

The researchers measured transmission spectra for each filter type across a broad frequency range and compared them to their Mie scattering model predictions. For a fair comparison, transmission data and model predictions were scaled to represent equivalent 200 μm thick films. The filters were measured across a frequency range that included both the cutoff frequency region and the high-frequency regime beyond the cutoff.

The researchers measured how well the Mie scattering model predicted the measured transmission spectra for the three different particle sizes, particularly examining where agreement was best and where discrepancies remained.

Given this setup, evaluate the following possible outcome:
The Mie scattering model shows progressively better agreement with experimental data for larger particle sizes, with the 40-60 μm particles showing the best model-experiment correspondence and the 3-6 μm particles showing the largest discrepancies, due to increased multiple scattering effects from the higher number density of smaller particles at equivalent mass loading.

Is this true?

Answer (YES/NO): NO